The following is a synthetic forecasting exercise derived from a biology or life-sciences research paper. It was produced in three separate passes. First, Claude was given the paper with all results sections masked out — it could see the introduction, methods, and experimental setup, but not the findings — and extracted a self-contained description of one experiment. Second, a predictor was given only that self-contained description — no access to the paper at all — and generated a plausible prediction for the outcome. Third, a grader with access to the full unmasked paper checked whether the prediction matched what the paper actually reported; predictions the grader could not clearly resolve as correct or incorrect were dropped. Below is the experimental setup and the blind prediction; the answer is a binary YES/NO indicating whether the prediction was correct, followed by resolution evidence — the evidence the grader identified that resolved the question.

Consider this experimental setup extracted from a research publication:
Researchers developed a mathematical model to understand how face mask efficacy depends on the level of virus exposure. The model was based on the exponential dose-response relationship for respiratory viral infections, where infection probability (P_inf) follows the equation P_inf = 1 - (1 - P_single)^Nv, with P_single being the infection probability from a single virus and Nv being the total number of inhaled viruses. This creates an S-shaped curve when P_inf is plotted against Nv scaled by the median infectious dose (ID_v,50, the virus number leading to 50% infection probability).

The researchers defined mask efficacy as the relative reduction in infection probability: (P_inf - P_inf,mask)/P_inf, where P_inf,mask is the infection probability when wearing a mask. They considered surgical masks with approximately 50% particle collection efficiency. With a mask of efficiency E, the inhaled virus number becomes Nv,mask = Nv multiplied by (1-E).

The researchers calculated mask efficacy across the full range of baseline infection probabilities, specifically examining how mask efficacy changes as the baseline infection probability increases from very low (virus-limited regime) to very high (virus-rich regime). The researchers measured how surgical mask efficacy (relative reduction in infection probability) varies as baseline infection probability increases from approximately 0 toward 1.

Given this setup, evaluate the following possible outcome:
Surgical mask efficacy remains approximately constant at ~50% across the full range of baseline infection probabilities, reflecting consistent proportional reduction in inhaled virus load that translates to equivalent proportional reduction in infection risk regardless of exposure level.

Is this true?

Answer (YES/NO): NO